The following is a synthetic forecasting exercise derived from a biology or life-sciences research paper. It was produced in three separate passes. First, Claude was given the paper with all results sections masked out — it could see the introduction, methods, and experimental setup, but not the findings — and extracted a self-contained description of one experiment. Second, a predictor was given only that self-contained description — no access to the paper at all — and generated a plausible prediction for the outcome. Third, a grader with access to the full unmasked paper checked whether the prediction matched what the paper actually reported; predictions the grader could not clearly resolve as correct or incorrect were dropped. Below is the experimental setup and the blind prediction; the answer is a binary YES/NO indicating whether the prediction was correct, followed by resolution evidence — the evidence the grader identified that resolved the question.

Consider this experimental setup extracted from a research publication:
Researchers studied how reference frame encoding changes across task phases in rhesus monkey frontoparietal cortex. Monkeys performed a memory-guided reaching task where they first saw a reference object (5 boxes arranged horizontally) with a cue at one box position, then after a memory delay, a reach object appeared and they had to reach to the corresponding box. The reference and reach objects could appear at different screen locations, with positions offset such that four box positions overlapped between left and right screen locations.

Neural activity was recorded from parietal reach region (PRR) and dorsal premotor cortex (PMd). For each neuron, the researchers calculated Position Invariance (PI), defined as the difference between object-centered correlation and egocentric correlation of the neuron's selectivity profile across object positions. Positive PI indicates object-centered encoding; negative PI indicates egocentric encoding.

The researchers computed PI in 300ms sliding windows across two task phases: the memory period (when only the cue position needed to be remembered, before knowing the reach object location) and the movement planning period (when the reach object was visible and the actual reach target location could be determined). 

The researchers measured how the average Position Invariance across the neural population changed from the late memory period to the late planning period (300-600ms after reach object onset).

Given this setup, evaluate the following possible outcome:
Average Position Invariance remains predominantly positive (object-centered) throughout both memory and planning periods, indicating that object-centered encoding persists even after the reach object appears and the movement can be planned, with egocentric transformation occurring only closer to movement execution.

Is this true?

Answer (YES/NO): NO